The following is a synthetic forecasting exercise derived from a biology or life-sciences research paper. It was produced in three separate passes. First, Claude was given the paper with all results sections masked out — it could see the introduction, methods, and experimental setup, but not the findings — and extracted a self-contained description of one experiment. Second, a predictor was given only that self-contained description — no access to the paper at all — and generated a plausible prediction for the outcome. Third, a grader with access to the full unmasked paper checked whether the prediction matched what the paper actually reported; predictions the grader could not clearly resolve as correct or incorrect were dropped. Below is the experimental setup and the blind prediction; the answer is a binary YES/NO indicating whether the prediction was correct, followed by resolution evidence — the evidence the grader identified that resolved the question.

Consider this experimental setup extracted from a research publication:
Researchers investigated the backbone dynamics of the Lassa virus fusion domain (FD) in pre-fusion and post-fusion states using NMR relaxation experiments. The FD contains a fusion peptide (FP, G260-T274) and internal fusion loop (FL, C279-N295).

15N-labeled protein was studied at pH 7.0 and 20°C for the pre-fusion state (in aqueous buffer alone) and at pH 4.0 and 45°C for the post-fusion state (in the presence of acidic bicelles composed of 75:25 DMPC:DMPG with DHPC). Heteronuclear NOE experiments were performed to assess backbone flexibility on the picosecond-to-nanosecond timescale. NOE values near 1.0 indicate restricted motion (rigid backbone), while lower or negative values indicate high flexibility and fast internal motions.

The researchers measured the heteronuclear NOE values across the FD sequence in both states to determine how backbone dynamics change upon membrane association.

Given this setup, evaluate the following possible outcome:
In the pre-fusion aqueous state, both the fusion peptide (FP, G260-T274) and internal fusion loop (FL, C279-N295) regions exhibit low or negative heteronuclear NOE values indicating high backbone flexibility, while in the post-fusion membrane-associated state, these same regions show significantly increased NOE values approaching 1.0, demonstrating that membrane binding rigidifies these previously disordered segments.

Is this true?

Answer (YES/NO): NO